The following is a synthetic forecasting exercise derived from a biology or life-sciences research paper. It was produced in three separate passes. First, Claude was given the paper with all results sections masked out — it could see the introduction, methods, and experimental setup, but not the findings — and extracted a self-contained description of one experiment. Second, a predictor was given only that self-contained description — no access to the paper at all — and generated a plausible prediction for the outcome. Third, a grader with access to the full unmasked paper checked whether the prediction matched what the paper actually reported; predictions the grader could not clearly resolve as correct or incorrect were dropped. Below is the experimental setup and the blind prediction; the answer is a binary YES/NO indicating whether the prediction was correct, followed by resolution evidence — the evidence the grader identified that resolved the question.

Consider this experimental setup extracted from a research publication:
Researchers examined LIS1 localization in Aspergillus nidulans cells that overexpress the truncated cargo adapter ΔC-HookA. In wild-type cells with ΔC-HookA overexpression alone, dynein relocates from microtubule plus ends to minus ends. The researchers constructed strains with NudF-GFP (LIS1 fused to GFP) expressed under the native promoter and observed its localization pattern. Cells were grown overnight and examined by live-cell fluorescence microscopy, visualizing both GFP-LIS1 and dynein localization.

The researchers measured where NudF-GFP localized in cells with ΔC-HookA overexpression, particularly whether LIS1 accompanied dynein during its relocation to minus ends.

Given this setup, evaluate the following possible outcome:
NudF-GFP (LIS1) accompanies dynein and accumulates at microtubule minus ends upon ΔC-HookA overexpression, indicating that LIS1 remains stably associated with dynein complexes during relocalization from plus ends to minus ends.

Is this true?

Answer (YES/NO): NO